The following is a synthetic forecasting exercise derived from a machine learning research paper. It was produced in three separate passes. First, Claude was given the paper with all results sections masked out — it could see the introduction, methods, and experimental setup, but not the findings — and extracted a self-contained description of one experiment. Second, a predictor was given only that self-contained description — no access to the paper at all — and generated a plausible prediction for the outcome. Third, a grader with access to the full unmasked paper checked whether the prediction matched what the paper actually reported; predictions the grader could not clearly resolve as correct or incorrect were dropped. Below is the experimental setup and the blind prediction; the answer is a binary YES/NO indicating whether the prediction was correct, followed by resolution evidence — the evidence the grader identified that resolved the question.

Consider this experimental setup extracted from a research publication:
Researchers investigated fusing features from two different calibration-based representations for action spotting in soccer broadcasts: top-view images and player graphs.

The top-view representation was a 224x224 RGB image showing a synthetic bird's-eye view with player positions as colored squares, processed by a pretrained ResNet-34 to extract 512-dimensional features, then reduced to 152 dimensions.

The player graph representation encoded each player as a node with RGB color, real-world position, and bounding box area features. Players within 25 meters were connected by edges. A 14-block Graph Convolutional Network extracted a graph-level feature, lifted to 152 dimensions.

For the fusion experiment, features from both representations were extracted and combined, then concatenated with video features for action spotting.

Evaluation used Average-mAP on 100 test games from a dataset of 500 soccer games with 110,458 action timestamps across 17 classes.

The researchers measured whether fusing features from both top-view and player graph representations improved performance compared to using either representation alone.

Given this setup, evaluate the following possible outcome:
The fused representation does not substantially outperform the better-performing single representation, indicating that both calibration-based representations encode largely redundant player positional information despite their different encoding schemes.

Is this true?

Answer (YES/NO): YES